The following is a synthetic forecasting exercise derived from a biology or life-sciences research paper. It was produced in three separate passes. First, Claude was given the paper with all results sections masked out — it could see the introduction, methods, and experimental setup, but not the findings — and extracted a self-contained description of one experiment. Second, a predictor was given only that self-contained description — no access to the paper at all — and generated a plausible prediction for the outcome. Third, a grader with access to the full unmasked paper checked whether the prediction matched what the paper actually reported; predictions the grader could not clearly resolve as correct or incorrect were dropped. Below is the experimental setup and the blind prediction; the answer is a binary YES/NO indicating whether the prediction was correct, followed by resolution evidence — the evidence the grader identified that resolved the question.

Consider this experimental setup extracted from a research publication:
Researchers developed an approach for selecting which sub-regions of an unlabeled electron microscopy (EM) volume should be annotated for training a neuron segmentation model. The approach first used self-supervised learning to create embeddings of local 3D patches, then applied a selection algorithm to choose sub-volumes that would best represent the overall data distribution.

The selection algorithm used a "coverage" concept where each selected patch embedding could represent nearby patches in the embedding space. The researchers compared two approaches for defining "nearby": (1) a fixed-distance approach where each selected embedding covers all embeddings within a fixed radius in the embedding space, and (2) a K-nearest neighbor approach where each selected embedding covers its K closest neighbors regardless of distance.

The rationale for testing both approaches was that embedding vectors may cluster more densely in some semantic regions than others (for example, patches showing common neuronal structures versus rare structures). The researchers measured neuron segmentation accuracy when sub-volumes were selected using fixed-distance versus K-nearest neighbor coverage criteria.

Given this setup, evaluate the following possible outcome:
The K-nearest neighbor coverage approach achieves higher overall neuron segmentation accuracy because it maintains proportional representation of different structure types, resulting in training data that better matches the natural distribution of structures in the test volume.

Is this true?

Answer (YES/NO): YES